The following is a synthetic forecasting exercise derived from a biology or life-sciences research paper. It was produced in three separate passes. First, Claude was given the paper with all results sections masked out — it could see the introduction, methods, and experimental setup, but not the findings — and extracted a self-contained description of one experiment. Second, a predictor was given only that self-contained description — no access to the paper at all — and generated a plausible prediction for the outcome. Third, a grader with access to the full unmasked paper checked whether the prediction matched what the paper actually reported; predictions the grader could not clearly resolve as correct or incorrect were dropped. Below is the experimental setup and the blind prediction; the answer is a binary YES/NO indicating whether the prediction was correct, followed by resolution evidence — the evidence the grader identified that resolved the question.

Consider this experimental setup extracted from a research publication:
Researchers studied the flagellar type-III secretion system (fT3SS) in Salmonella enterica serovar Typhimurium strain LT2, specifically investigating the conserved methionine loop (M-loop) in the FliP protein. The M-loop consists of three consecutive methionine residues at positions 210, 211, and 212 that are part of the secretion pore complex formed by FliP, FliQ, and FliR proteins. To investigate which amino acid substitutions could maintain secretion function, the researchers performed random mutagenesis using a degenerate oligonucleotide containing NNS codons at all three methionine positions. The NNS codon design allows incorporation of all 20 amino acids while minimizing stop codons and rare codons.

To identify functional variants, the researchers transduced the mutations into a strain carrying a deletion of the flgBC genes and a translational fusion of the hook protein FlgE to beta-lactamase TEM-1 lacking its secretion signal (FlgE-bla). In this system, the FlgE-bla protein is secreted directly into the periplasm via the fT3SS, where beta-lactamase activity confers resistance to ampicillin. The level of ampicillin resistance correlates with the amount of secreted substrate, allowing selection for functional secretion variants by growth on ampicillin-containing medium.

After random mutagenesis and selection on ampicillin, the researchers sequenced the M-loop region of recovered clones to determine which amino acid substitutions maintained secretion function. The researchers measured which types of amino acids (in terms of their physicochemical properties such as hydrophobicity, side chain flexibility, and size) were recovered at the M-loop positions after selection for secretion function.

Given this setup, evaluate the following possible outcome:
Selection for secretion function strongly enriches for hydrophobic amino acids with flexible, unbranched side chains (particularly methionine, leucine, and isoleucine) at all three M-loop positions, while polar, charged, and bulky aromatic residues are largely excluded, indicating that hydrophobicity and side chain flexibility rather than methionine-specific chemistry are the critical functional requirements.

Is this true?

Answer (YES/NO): NO